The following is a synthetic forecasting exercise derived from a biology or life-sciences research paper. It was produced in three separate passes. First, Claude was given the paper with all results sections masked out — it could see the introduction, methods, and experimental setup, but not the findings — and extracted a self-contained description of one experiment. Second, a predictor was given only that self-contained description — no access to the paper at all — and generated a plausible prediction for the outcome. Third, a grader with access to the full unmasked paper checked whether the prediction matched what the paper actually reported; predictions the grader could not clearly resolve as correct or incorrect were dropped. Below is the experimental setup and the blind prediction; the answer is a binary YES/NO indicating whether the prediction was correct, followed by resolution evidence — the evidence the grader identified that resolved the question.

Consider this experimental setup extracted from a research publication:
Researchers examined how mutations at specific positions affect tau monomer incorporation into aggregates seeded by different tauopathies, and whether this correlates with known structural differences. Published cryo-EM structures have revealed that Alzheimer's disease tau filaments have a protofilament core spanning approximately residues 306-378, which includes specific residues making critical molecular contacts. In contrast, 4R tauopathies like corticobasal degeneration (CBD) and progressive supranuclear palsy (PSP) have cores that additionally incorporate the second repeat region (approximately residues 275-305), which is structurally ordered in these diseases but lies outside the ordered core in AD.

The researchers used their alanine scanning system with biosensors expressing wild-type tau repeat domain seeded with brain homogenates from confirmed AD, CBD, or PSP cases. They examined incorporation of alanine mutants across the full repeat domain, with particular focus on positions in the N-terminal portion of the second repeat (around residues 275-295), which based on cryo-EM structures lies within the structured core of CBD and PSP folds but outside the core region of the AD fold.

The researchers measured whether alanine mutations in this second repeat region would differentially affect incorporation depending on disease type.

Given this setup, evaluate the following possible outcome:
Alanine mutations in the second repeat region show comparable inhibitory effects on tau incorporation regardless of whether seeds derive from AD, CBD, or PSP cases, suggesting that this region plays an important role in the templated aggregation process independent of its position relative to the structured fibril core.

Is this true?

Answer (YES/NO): NO